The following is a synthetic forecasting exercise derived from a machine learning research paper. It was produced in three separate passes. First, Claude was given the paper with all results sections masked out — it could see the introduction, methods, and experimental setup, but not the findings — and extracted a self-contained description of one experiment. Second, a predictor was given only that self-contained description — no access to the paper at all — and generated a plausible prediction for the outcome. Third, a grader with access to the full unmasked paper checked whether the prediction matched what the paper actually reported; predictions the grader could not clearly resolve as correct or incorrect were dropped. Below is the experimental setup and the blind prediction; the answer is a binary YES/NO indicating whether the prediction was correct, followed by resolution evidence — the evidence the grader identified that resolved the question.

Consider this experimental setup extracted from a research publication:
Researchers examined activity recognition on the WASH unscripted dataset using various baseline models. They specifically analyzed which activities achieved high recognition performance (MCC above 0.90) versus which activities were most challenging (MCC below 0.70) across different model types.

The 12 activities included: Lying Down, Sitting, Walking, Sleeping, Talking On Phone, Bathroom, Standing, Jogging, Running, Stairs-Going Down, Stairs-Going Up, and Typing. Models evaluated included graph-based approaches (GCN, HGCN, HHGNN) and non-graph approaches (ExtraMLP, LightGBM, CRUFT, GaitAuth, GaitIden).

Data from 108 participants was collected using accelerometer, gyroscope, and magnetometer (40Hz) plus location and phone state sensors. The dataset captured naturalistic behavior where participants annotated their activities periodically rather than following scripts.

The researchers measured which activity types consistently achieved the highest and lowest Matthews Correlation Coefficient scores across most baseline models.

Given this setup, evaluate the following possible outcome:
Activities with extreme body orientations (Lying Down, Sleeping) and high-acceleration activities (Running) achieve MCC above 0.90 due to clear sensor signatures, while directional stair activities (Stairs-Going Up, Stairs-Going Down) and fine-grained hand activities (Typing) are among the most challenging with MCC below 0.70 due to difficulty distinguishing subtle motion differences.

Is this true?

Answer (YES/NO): NO